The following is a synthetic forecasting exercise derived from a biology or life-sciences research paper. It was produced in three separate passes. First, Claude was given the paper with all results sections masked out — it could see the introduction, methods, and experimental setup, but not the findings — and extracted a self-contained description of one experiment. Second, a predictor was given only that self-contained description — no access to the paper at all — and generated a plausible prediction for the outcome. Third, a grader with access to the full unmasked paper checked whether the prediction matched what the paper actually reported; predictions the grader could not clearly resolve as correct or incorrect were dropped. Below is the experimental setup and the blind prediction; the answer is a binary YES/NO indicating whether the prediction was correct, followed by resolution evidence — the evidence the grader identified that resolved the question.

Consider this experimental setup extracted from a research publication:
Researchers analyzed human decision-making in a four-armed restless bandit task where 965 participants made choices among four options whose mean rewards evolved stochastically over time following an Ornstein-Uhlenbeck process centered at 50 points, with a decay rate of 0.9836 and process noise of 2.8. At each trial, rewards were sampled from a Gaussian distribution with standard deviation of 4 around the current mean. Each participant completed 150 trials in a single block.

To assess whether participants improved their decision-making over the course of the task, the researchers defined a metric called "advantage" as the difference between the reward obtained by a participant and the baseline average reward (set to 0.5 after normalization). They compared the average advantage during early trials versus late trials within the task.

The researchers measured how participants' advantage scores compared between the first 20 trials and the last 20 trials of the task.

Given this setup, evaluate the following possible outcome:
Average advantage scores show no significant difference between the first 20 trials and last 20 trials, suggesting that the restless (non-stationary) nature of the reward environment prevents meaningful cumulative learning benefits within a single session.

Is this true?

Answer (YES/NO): NO